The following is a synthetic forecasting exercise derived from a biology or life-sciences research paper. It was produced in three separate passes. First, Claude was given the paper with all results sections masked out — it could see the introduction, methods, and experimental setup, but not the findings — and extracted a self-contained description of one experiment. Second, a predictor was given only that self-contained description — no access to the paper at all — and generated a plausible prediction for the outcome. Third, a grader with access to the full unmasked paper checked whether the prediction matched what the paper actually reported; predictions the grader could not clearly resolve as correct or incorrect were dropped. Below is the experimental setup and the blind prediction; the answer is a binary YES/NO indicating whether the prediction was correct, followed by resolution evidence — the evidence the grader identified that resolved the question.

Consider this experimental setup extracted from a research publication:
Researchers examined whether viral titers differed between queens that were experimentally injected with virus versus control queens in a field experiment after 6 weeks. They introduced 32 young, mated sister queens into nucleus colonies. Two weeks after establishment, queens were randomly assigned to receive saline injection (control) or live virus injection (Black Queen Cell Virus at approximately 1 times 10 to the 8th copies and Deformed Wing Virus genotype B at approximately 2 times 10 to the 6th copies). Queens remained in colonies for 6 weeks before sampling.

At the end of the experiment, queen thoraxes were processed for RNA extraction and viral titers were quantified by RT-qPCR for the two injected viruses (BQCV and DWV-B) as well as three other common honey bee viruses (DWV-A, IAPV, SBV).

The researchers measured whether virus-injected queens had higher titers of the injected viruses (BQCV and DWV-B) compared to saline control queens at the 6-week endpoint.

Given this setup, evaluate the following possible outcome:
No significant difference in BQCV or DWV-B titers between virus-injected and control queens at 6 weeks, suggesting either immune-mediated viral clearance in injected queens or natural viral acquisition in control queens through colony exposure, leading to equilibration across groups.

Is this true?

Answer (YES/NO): YES